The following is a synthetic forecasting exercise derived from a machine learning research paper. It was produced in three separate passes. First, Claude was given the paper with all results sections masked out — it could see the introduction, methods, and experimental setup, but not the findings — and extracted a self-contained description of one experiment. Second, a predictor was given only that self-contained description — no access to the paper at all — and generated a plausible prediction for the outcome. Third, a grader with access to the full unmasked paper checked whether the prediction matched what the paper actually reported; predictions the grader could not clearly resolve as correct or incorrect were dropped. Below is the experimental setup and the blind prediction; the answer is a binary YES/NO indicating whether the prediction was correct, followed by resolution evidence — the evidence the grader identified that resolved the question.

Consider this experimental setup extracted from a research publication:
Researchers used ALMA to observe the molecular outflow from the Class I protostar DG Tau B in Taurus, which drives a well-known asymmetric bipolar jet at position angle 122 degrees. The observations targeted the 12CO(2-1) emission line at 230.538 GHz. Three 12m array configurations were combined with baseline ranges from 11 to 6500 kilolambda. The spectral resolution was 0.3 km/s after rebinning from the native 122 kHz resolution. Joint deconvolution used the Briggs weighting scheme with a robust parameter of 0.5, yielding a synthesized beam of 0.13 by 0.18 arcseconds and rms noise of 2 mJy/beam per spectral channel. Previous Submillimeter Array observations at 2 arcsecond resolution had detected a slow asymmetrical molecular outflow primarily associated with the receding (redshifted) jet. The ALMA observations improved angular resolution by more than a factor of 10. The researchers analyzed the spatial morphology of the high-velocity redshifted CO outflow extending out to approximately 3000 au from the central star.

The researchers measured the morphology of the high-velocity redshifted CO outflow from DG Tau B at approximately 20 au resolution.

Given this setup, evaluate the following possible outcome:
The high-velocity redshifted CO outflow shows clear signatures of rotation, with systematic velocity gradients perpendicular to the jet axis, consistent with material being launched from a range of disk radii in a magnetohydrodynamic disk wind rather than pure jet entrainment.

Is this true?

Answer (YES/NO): YES